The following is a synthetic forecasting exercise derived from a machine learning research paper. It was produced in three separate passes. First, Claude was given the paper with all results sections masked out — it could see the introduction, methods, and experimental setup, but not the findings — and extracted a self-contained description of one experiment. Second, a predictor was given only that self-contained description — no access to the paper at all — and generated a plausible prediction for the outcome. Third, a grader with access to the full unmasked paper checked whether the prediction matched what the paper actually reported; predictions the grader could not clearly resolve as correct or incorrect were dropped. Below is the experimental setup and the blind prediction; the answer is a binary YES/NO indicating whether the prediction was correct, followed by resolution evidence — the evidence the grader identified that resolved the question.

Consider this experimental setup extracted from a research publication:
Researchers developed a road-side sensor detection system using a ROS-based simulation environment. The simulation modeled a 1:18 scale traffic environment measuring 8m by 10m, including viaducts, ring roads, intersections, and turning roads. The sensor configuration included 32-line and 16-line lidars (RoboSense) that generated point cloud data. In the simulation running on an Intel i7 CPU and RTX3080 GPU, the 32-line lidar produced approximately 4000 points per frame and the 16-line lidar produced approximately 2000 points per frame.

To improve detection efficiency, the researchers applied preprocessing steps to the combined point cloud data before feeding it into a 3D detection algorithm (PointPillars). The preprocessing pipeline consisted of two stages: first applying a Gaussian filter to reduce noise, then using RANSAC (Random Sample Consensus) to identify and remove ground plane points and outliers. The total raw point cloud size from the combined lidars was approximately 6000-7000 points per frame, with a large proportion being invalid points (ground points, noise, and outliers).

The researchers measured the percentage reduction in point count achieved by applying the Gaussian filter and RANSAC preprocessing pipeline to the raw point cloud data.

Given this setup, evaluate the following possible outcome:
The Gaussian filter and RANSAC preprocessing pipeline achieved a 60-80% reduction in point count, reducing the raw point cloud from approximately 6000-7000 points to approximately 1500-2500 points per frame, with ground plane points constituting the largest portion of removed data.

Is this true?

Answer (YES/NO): NO